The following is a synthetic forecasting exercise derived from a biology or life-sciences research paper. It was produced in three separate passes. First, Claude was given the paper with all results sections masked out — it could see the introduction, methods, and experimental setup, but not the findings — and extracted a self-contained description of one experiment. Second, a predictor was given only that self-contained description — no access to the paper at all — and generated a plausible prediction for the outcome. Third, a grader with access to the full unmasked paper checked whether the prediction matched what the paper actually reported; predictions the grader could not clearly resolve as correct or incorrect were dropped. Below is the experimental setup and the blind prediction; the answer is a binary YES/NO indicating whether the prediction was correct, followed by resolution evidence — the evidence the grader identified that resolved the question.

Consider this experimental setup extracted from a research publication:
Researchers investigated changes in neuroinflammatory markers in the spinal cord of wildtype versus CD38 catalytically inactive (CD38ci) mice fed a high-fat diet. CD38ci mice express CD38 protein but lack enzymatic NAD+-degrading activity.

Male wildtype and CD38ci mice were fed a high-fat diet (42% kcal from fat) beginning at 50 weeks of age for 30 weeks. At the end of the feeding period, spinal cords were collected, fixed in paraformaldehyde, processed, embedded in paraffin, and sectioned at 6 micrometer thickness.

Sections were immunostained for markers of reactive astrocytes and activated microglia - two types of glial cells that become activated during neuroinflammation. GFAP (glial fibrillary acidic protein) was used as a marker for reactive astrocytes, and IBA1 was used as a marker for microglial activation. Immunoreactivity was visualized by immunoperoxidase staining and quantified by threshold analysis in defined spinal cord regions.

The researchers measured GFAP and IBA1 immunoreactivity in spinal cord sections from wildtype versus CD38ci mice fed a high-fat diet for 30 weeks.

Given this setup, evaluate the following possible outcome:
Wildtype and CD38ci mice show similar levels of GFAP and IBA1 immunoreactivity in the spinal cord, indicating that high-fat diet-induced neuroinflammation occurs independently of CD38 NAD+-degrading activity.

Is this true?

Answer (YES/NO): NO